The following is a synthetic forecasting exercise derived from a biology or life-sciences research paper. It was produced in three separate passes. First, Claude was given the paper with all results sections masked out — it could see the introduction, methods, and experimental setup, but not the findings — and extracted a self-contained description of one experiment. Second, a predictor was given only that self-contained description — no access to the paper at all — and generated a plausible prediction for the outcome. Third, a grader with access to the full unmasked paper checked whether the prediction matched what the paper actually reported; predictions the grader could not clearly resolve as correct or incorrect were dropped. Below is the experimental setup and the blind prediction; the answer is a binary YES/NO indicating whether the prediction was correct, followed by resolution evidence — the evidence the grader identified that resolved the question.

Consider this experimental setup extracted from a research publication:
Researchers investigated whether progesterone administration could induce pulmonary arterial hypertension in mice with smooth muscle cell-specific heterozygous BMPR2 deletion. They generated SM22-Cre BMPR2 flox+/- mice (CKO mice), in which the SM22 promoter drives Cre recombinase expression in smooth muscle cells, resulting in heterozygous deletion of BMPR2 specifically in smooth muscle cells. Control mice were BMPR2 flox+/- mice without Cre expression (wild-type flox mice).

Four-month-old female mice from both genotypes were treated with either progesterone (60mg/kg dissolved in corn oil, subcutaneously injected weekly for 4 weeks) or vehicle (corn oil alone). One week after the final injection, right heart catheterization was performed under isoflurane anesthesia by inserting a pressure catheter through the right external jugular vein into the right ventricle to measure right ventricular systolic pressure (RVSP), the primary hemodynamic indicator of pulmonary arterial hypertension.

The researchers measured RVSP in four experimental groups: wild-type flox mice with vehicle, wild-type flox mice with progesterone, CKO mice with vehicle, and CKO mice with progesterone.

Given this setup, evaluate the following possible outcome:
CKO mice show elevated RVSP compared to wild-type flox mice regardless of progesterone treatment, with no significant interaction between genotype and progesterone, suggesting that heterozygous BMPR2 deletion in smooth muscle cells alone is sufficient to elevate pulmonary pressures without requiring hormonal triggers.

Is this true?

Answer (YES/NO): NO